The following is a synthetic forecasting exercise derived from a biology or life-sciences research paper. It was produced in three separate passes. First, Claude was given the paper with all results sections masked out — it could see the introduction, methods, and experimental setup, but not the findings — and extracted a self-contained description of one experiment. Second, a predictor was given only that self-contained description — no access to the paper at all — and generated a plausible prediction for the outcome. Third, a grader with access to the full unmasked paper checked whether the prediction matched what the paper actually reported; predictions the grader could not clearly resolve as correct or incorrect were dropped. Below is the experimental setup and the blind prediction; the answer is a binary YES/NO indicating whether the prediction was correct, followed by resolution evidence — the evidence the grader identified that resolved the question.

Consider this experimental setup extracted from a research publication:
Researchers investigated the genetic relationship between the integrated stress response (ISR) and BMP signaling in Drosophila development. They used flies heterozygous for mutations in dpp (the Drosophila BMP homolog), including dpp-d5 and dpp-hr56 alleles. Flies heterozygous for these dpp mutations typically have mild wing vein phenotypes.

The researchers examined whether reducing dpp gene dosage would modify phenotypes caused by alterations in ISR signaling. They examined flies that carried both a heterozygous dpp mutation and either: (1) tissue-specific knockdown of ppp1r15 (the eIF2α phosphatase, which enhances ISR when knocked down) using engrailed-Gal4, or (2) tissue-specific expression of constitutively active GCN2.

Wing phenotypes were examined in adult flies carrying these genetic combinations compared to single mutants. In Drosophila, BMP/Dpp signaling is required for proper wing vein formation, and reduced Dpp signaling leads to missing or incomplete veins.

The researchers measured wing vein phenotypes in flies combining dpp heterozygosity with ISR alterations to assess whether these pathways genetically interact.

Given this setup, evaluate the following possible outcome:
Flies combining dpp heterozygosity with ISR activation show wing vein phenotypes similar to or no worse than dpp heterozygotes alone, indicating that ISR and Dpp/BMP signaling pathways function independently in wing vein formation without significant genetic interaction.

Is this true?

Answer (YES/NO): NO